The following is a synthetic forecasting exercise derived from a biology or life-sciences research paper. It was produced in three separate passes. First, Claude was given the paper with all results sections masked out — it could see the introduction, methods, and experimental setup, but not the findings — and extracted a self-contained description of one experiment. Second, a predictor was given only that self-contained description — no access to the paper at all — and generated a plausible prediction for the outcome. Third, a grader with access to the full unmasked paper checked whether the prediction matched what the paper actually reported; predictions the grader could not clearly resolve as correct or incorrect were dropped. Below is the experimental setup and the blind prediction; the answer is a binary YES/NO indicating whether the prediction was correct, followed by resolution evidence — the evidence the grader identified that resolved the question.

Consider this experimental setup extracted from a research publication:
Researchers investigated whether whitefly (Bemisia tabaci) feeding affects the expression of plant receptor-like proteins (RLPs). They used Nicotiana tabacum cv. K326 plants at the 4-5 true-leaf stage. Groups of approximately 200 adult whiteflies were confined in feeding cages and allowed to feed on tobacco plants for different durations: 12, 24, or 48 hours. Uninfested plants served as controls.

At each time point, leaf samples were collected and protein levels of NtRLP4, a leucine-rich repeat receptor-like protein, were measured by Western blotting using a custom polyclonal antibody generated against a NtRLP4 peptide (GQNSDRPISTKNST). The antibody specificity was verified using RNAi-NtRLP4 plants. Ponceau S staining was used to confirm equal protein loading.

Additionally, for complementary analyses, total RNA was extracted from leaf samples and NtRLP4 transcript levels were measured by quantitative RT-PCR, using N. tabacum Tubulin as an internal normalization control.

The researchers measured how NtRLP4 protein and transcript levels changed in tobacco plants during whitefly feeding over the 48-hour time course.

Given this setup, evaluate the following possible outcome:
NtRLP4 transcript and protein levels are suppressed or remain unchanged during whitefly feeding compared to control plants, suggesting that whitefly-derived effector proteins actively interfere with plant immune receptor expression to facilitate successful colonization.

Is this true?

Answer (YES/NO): YES